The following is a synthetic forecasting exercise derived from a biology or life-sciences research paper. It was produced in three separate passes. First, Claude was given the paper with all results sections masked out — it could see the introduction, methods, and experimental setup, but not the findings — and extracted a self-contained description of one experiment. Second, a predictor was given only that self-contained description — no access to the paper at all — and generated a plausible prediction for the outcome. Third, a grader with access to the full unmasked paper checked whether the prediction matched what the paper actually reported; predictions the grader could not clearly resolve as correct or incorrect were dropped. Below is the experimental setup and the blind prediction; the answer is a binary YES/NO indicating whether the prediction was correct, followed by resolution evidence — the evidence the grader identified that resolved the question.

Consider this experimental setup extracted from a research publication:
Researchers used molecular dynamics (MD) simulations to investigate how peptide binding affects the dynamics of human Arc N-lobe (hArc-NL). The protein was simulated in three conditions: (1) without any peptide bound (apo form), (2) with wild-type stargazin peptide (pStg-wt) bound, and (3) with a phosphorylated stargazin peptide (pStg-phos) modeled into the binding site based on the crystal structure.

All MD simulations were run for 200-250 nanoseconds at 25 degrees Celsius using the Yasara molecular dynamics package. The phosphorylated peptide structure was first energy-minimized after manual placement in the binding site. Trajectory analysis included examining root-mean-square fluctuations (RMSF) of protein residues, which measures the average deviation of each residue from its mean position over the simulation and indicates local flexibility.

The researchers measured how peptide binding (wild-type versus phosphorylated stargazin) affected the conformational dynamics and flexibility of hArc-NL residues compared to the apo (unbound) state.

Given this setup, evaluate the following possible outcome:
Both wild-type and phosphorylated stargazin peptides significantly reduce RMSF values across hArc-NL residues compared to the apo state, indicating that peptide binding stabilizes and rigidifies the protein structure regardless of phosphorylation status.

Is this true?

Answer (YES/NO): NO